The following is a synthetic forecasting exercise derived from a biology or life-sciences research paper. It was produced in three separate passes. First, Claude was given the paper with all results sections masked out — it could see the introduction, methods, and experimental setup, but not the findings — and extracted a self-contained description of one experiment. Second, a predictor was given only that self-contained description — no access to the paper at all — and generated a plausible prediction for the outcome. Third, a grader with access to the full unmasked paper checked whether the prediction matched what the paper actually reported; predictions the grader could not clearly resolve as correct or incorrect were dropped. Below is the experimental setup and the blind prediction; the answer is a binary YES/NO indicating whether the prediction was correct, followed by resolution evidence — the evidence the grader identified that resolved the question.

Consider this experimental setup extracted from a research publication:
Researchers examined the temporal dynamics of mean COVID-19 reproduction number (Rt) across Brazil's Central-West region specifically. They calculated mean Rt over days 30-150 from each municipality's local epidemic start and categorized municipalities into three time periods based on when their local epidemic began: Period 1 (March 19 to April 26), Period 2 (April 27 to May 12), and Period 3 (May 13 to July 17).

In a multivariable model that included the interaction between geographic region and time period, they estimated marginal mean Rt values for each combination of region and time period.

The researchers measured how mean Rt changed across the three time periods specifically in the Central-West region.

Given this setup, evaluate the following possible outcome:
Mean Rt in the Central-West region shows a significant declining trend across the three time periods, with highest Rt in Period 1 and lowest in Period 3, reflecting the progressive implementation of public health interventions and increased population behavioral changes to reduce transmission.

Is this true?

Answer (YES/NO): YES